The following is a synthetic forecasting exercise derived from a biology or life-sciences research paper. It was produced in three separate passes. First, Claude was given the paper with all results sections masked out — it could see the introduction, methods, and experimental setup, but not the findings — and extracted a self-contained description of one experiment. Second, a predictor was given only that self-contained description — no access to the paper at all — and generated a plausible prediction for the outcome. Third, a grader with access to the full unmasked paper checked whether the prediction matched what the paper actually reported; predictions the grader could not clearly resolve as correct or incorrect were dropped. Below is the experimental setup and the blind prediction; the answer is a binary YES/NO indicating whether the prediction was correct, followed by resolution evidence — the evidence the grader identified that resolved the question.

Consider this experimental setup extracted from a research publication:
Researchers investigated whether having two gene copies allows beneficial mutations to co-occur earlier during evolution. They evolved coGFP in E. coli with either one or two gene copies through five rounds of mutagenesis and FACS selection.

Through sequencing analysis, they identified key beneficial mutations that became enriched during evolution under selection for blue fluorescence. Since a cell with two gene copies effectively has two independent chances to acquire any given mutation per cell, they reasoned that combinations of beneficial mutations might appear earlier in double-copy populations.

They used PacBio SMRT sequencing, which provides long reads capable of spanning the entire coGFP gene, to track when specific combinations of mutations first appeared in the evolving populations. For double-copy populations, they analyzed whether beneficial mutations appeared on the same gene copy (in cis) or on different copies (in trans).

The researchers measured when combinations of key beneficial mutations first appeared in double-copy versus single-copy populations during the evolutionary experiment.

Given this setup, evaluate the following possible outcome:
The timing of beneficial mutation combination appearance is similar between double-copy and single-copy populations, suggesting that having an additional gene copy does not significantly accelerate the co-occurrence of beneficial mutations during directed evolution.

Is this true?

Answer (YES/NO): NO